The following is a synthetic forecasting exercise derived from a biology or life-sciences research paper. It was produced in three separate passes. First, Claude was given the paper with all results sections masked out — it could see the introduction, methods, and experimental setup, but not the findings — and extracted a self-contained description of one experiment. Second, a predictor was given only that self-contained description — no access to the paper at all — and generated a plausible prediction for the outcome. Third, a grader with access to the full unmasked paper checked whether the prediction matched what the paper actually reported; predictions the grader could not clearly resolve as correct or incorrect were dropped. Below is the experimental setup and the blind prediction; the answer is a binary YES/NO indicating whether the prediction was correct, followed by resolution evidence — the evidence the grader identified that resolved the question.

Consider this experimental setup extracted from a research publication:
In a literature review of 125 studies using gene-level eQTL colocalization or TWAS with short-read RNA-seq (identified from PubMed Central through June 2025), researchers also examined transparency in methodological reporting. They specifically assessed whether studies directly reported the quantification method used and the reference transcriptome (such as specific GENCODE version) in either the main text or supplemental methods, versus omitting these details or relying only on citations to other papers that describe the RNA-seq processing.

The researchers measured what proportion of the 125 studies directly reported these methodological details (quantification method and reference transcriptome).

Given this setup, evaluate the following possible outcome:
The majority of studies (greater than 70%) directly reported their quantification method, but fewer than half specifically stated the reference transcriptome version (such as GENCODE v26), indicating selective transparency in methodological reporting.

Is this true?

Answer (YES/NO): NO